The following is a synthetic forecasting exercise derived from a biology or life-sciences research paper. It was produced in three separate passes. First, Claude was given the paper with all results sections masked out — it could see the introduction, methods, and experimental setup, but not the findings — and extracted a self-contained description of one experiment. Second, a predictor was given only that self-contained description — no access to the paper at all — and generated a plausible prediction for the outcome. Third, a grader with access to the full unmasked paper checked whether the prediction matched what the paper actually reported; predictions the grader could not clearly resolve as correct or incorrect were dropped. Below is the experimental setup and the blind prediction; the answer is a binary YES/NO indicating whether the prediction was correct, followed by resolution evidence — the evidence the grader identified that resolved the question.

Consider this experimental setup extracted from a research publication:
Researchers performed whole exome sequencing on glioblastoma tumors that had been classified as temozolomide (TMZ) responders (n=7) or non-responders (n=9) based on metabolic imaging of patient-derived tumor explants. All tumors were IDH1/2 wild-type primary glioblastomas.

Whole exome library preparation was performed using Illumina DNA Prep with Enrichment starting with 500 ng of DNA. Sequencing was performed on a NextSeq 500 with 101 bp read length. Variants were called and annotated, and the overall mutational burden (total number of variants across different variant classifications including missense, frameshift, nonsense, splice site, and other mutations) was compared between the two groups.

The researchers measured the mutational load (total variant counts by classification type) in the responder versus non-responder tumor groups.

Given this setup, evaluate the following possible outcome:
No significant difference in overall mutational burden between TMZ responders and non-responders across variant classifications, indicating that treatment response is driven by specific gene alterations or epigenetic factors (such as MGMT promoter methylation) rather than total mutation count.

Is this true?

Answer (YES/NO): NO